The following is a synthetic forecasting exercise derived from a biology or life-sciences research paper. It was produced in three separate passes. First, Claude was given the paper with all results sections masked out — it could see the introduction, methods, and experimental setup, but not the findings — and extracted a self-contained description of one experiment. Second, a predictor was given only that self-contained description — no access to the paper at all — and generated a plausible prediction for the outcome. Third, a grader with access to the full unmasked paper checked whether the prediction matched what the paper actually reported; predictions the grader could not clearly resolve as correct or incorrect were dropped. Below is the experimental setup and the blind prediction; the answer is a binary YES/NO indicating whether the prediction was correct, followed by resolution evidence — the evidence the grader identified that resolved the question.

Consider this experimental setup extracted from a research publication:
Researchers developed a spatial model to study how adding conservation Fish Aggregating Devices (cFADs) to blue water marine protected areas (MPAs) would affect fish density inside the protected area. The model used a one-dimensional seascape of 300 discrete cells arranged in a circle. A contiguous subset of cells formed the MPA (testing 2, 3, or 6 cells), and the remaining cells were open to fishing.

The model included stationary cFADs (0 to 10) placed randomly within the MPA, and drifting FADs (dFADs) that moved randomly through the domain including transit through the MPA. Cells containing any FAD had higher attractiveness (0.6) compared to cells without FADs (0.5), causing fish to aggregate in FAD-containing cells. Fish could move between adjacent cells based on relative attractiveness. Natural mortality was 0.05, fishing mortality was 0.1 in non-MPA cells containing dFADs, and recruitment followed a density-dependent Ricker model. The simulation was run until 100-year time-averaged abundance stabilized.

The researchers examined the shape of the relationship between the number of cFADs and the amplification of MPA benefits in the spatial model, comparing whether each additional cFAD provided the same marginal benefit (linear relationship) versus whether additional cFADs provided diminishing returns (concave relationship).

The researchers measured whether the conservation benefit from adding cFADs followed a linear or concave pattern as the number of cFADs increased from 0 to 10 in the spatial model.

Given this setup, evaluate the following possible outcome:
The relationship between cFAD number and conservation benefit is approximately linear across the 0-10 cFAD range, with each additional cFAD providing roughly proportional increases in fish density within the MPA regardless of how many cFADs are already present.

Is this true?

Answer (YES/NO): NO